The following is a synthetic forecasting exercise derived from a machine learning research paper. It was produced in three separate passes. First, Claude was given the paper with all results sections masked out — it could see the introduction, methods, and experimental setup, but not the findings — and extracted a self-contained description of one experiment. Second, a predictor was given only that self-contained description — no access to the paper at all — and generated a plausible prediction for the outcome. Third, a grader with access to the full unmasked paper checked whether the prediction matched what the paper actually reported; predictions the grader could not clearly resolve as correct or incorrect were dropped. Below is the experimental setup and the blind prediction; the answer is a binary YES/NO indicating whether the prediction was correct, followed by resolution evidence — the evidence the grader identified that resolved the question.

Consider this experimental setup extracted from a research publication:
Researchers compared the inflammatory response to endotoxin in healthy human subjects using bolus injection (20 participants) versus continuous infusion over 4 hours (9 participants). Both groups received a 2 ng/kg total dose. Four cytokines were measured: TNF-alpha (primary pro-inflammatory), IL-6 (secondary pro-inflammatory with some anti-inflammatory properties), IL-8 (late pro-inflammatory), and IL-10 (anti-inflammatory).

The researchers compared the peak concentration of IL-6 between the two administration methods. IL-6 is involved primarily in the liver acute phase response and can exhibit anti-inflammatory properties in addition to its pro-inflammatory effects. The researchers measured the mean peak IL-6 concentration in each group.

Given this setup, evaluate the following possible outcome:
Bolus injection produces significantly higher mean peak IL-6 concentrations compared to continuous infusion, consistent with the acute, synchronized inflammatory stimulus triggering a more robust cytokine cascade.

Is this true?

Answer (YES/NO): NO